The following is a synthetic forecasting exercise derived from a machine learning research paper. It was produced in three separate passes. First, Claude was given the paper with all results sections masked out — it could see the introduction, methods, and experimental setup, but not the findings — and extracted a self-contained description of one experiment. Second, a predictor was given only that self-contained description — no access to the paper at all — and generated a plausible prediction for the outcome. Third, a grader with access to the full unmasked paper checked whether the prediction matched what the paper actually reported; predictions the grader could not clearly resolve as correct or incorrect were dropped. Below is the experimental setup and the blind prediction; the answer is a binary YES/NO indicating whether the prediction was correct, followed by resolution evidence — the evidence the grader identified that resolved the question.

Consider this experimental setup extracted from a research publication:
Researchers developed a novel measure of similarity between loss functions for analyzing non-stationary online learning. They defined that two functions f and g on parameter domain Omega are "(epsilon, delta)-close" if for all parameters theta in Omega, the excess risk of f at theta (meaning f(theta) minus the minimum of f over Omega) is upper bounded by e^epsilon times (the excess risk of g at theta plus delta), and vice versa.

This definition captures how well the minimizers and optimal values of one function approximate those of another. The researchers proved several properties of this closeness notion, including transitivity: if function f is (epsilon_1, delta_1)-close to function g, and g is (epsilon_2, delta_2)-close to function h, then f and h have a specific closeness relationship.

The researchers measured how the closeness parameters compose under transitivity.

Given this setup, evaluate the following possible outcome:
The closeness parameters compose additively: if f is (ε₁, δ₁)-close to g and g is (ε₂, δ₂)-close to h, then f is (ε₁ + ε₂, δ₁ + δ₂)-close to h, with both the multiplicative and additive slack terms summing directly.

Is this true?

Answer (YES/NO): YES